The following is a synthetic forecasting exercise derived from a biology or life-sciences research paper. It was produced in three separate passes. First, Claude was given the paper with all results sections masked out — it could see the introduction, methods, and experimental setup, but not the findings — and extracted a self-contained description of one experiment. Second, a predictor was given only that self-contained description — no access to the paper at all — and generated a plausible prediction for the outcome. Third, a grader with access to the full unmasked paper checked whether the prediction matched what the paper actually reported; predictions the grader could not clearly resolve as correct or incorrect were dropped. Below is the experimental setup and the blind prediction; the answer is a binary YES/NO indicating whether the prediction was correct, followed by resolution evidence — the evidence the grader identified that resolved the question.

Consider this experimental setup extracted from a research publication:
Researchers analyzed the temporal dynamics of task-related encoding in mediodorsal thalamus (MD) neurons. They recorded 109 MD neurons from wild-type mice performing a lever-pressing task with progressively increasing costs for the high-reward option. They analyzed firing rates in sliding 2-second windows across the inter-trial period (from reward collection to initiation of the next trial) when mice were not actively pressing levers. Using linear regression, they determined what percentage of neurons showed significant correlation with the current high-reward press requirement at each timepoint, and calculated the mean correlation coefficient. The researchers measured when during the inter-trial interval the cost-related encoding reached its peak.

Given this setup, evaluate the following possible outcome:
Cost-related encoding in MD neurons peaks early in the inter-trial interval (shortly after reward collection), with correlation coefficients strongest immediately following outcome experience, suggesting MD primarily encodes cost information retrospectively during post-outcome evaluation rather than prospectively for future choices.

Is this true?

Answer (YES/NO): NO